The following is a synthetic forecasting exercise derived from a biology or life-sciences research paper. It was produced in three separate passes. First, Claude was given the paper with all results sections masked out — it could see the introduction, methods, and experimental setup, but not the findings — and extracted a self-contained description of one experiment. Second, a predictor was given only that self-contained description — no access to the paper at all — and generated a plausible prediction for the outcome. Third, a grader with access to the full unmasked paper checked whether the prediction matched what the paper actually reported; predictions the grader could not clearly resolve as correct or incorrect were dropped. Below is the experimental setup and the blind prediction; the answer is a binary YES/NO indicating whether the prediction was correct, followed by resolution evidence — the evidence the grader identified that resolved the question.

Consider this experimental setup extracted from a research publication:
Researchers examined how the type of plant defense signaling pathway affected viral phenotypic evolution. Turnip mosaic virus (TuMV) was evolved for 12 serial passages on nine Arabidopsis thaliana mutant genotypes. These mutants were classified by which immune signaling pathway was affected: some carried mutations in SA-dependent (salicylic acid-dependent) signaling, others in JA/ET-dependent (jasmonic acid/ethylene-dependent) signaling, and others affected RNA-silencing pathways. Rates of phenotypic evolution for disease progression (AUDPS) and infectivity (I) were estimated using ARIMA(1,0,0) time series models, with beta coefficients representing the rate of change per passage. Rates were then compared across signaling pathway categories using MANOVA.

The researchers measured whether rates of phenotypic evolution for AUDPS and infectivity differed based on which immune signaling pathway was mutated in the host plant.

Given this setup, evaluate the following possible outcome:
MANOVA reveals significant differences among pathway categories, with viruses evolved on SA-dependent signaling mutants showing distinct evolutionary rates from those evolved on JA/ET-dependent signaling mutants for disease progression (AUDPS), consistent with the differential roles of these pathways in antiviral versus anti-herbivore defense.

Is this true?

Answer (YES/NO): NO